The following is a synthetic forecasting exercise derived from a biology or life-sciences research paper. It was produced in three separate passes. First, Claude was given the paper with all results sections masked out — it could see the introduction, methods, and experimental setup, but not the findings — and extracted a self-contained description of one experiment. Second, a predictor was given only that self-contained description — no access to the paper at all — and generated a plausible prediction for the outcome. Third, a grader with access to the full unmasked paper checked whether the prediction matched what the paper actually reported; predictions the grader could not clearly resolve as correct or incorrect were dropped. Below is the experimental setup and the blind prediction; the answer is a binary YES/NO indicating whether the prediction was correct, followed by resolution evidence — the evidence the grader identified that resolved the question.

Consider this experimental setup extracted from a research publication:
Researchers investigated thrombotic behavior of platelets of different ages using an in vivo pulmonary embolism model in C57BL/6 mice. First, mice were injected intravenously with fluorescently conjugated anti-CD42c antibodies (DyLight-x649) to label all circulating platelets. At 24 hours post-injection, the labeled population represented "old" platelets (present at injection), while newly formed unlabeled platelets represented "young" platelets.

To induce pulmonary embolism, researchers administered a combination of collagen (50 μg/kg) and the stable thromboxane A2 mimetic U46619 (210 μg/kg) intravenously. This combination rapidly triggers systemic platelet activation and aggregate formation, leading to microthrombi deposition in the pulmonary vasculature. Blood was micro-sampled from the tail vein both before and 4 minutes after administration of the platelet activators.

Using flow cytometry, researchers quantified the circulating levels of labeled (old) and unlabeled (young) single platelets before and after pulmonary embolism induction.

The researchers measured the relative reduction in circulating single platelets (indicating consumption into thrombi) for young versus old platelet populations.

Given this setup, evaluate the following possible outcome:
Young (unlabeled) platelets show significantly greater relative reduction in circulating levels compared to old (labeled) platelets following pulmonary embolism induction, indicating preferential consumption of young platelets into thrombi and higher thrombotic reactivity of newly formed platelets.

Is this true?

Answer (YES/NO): YES